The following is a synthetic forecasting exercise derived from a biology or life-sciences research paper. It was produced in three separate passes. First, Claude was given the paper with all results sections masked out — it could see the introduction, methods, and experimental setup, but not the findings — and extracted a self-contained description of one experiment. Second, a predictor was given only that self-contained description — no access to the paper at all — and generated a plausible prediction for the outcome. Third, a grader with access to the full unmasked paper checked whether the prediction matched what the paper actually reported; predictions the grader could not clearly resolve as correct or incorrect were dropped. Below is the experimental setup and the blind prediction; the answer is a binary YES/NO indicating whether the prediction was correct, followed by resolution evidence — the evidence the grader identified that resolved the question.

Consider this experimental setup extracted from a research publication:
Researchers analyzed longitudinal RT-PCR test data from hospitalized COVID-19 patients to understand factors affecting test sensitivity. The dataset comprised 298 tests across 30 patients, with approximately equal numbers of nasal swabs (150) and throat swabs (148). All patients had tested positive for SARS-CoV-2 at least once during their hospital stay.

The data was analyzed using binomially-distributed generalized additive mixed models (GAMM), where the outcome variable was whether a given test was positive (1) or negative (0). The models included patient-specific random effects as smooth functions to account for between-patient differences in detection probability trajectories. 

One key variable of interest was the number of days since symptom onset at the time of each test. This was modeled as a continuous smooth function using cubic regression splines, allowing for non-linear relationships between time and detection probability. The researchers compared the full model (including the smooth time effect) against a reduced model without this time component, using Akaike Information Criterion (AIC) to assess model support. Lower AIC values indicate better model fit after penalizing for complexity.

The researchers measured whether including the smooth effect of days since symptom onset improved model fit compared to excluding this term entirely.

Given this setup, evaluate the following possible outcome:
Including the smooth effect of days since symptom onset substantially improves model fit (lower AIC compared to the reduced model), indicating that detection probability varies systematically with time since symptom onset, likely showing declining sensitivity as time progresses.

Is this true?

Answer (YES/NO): YES